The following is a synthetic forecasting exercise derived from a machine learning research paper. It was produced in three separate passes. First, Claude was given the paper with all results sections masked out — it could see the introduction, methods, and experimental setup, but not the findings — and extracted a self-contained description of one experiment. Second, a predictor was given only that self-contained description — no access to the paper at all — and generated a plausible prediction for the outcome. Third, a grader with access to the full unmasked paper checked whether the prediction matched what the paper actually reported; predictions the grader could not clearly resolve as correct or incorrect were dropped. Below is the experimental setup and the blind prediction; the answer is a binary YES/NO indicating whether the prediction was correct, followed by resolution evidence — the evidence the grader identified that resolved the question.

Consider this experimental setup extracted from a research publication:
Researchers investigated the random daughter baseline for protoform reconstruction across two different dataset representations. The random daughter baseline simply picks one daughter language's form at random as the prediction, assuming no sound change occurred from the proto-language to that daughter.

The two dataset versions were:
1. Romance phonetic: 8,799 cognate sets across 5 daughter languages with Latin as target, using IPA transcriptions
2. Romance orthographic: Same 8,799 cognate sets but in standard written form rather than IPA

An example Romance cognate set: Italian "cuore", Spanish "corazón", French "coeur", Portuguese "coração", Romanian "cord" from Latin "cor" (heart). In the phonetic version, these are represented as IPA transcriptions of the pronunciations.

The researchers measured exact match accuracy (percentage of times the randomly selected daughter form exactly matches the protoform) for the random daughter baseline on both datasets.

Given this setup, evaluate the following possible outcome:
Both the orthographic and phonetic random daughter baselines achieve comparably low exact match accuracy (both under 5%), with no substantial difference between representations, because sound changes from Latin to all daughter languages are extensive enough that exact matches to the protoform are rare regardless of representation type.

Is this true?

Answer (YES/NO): NO